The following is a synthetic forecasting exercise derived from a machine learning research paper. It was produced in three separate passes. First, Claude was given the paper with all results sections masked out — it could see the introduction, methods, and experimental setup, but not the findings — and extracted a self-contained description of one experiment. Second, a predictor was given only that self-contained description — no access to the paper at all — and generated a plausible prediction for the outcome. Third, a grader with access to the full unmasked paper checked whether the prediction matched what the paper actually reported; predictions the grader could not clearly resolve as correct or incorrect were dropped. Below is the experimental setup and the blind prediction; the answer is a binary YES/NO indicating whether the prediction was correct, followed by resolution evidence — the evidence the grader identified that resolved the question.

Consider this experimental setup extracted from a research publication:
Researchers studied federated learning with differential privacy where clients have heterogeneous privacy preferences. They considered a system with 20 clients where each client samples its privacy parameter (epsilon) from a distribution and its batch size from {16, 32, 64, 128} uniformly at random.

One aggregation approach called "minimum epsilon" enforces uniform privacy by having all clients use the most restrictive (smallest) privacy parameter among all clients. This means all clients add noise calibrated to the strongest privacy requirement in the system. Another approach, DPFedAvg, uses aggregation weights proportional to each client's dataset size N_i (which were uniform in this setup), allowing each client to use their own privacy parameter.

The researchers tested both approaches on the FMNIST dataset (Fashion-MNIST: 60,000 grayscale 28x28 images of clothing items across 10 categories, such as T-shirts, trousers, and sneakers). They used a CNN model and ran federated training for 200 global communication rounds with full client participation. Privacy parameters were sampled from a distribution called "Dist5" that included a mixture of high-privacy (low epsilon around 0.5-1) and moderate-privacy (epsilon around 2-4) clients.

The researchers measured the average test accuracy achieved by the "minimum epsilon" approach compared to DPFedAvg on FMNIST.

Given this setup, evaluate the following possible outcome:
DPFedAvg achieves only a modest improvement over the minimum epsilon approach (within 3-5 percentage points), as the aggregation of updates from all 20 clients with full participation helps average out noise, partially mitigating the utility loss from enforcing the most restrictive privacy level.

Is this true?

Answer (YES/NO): NO